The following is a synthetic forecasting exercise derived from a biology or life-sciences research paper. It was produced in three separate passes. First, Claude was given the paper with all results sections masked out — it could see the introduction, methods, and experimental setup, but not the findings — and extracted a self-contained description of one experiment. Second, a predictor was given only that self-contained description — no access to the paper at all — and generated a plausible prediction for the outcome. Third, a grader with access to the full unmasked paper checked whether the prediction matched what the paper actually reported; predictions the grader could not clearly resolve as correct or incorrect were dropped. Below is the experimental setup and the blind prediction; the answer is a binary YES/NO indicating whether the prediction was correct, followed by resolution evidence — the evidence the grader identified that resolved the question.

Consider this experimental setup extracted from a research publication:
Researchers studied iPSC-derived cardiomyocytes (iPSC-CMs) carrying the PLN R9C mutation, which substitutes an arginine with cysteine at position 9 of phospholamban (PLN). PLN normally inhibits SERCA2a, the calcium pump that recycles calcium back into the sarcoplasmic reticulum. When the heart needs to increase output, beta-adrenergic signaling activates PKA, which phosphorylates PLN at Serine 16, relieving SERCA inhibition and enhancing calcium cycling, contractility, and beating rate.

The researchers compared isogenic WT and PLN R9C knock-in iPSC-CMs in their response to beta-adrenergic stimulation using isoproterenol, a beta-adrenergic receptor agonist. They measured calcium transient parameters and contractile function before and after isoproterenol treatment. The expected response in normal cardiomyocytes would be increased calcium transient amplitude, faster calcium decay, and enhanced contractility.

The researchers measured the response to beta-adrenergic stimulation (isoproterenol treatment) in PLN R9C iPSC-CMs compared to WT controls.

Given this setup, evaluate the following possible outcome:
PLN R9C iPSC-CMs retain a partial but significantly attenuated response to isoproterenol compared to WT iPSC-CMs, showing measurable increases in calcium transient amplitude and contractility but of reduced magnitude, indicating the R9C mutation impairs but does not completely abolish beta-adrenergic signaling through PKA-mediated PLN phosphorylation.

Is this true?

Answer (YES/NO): NO